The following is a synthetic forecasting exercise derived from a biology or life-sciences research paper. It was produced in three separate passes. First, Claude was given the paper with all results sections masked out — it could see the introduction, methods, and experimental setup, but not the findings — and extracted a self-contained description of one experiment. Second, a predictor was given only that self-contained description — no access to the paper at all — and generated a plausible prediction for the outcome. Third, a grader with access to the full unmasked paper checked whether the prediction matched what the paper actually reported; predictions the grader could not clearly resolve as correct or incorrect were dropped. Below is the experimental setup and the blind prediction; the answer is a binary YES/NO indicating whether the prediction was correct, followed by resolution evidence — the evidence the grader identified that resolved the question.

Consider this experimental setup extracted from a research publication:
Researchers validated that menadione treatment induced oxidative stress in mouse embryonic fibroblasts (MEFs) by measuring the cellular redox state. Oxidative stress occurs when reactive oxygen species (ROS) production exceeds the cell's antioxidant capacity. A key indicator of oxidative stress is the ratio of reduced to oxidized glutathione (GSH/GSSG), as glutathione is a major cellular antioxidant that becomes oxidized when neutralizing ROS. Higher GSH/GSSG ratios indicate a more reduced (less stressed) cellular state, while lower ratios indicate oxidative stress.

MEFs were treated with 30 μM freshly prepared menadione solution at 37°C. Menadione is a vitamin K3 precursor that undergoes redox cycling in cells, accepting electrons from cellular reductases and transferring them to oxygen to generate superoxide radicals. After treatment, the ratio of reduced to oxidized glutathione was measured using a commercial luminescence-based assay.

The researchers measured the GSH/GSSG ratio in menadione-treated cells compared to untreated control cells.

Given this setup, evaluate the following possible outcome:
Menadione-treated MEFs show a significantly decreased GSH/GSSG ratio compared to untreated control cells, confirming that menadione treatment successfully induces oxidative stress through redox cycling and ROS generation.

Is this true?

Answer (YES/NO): YES